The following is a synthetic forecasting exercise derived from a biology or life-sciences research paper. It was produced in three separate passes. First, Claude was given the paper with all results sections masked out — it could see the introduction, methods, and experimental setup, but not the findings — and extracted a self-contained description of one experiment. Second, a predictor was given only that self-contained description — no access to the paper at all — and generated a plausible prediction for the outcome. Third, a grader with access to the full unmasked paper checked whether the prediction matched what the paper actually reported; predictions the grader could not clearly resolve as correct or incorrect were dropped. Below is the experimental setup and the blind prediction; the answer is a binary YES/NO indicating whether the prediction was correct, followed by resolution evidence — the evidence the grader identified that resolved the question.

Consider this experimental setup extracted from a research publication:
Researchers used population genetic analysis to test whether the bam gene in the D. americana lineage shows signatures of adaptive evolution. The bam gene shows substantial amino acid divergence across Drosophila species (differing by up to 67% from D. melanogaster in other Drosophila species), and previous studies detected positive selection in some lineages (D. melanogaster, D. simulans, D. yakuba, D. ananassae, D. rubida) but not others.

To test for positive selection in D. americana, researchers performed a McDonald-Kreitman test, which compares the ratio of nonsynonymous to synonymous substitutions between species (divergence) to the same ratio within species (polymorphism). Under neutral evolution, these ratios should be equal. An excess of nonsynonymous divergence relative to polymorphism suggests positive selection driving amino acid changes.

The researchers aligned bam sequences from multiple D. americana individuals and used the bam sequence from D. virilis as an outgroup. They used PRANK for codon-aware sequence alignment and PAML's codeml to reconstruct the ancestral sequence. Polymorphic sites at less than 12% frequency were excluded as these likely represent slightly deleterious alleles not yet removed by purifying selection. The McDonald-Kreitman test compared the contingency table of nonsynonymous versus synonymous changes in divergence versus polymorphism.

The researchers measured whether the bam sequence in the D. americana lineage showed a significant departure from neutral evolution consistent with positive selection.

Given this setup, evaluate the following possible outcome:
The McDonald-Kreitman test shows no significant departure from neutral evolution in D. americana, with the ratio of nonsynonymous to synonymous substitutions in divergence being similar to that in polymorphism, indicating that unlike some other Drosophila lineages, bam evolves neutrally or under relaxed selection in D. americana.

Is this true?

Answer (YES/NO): NO